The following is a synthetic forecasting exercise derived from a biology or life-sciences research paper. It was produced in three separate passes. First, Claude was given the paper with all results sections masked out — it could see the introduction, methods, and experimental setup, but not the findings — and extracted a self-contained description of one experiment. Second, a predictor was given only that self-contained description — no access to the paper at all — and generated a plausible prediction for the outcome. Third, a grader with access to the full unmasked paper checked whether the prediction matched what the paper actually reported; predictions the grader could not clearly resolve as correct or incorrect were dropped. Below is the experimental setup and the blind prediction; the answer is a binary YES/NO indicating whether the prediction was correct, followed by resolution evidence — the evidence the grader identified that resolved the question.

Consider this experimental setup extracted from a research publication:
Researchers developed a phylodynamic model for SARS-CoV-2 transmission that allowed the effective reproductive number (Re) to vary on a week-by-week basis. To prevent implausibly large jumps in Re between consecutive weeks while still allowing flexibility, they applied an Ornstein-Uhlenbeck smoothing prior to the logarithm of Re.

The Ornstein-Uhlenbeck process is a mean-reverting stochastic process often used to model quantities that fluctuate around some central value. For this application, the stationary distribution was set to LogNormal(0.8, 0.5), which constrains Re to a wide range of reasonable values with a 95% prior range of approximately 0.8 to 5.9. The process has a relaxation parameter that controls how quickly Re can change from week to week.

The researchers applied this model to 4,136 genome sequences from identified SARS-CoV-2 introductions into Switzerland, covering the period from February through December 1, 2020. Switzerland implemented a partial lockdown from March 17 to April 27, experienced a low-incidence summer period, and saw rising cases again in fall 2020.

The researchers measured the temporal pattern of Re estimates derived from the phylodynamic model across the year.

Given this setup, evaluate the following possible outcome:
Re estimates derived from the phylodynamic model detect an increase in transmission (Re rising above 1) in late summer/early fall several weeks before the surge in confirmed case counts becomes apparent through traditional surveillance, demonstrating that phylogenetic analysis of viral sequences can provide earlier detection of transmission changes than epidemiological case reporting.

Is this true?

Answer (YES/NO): NO